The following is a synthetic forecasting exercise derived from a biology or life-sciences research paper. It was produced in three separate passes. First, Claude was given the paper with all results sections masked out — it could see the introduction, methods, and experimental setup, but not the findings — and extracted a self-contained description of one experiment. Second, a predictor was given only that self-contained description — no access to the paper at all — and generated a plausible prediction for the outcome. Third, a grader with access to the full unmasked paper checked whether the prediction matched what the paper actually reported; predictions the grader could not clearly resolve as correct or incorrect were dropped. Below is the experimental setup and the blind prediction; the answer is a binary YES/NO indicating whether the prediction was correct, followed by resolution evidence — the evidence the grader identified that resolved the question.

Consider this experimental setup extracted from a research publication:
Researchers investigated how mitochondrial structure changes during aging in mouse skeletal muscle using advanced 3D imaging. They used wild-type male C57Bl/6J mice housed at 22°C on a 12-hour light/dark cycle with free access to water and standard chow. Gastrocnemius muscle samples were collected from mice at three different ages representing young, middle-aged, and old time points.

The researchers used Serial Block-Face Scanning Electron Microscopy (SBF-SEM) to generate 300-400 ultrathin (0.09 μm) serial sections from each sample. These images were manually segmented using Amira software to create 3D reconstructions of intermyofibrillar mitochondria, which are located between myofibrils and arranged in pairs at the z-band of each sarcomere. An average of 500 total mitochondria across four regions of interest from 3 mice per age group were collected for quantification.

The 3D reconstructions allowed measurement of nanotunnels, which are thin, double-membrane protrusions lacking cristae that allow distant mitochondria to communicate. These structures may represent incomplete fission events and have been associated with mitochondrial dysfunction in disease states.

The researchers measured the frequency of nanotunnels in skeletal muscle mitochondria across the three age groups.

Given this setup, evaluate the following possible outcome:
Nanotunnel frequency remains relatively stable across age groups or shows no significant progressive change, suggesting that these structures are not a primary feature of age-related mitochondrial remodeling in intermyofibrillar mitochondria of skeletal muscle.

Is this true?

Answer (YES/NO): NO